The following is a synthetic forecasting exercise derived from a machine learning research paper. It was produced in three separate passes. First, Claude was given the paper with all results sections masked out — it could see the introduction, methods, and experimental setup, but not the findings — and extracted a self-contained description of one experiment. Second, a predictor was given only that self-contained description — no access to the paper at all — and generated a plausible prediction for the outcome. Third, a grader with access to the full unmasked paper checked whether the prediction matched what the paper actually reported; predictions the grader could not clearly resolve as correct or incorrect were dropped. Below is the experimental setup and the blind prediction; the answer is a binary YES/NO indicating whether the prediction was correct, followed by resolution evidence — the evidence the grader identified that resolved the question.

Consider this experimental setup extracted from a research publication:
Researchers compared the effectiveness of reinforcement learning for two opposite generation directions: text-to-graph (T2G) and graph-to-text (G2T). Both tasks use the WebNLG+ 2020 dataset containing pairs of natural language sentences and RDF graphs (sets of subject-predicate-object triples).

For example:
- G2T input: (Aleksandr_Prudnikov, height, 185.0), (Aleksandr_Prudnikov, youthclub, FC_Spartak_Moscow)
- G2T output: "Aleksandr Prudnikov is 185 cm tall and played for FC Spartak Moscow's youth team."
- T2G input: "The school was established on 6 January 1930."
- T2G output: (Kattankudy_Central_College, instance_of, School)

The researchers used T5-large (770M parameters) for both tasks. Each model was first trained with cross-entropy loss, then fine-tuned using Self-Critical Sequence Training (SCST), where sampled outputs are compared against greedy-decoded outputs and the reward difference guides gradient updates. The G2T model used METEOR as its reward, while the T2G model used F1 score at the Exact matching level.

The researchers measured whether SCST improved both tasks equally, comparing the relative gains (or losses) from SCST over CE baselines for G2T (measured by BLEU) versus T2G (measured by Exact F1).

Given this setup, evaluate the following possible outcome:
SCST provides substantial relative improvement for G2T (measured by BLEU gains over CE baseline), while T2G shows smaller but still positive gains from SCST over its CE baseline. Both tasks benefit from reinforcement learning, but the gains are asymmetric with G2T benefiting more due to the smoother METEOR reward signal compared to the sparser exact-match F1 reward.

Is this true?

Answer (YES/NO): NO